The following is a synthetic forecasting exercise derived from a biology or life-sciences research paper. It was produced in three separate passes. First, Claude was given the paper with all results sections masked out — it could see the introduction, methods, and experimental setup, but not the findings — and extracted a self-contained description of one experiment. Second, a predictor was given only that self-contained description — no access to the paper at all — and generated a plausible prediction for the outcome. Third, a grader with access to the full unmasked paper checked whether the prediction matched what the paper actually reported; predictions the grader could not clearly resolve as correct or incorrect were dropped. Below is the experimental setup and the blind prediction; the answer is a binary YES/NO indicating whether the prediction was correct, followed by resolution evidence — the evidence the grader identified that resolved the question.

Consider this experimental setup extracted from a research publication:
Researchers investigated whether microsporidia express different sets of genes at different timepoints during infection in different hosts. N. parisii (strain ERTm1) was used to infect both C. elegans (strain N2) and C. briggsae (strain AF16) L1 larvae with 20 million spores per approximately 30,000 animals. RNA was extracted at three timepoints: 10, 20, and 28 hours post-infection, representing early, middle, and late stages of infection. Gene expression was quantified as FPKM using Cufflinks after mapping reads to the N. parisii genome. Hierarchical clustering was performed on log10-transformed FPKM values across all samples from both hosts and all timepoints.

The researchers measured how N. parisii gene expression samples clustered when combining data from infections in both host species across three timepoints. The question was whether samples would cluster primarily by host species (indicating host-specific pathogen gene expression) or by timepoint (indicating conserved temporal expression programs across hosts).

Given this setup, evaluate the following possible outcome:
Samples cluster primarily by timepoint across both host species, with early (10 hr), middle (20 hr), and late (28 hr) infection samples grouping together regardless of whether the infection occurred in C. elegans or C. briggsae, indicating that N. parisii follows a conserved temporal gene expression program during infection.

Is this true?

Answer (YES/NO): NO